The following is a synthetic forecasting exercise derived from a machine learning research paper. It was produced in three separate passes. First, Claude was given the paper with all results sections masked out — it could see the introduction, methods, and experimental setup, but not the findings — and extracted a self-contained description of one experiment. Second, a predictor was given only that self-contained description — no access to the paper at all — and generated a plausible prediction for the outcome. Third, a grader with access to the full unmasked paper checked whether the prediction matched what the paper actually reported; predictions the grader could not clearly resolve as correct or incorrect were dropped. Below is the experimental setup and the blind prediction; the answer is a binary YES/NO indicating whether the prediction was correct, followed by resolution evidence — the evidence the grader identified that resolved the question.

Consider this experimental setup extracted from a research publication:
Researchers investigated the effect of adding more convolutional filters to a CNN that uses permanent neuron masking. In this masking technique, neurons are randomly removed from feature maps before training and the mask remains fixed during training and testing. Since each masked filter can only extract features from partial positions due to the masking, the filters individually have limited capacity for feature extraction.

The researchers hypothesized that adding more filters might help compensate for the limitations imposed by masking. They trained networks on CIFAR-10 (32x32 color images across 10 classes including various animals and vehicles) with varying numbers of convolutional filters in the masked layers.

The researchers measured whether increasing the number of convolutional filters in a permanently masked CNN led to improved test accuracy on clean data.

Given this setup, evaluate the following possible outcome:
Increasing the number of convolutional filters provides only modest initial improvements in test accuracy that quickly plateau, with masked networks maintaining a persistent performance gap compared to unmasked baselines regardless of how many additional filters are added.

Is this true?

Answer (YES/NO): YES